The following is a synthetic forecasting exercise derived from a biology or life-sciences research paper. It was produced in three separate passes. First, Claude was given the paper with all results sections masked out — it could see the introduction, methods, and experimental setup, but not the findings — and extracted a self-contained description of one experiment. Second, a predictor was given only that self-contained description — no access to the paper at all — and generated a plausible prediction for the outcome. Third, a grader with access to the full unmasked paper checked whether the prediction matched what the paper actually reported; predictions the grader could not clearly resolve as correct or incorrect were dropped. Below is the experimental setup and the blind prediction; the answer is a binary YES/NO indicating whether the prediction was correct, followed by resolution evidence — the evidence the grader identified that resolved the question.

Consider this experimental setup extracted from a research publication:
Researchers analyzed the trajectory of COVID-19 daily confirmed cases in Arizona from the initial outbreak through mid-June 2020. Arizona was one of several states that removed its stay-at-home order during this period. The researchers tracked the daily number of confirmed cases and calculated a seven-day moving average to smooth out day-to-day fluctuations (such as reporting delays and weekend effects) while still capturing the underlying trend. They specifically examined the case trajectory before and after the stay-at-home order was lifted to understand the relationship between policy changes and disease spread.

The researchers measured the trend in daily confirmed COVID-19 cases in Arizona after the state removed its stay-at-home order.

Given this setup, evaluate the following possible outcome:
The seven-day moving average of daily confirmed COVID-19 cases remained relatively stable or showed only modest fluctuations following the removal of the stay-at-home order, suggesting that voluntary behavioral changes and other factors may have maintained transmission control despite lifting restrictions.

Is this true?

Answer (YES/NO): NO